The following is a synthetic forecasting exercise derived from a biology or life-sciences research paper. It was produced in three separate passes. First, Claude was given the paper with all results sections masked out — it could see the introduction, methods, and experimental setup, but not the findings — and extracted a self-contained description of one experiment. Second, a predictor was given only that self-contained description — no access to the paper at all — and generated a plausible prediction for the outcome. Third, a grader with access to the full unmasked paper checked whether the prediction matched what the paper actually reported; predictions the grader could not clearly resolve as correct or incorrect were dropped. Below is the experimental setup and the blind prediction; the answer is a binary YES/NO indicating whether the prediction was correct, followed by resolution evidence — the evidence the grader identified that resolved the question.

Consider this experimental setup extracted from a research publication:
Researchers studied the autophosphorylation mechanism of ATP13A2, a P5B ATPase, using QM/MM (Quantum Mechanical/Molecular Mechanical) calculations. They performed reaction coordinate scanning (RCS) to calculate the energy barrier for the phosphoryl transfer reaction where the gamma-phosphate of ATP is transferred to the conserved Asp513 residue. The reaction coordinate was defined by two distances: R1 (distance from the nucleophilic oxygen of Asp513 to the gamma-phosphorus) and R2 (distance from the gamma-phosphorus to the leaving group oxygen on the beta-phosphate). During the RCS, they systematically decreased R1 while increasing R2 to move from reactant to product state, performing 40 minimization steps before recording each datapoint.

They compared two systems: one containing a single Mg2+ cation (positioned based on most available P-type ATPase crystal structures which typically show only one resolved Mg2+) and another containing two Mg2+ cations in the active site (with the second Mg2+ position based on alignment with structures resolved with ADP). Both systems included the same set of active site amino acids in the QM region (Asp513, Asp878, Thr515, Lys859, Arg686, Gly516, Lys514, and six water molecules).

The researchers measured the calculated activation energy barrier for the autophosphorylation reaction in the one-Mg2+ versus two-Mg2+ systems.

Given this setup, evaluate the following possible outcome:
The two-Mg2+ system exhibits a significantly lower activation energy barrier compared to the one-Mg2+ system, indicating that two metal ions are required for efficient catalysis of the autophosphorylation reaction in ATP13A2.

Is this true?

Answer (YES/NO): YES